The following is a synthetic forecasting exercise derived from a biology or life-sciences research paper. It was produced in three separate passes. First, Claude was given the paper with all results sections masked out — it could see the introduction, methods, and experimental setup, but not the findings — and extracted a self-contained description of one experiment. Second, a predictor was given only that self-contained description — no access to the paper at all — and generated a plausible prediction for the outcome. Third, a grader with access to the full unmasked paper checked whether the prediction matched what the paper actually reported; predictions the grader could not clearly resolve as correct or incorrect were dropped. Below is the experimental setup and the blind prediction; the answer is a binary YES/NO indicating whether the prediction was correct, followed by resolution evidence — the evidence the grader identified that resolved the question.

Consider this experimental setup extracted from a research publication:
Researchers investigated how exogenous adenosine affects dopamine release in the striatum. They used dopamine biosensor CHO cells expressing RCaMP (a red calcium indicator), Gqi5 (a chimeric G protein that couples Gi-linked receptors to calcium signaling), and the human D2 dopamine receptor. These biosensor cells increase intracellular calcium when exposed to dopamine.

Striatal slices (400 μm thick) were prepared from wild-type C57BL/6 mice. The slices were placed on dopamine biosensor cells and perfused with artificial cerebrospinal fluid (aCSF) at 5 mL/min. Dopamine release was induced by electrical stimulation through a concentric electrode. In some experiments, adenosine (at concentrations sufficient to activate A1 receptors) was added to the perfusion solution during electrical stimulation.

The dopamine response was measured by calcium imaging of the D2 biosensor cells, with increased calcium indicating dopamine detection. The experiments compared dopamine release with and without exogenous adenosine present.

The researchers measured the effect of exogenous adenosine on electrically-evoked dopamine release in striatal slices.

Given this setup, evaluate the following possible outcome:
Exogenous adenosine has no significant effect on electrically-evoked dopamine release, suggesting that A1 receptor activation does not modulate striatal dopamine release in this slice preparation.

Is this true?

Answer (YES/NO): NO